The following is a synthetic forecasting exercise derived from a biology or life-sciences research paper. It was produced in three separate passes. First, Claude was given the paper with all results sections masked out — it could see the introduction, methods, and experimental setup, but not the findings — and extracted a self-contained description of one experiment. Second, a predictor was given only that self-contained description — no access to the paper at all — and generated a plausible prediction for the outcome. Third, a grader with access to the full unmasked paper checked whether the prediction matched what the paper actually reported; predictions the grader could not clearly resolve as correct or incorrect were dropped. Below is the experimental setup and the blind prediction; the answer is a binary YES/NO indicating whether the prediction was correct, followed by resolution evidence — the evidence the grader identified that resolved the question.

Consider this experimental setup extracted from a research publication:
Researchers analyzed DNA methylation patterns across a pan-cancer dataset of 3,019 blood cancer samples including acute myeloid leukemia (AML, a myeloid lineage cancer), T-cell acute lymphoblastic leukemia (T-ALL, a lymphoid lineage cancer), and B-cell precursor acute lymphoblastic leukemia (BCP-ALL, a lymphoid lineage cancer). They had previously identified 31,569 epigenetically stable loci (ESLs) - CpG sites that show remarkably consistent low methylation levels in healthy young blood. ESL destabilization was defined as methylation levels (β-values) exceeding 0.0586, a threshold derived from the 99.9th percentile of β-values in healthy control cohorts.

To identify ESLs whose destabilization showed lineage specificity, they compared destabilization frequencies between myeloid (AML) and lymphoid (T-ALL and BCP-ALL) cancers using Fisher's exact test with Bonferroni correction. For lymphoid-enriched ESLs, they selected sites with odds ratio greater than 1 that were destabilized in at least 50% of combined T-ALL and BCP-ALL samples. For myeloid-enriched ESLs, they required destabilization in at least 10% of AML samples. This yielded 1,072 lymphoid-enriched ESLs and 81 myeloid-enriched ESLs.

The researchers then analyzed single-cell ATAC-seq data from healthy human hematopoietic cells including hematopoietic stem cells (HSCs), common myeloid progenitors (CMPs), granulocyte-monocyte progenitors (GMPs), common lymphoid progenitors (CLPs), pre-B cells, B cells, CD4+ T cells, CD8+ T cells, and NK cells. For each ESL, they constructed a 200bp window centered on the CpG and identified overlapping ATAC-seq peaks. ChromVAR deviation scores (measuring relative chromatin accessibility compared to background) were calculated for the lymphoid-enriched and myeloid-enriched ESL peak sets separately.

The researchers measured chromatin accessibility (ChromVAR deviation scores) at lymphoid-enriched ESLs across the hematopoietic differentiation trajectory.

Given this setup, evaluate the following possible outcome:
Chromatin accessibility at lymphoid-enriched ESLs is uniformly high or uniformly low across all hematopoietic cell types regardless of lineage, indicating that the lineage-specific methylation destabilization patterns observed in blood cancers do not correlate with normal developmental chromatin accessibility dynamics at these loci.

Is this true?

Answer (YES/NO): NO